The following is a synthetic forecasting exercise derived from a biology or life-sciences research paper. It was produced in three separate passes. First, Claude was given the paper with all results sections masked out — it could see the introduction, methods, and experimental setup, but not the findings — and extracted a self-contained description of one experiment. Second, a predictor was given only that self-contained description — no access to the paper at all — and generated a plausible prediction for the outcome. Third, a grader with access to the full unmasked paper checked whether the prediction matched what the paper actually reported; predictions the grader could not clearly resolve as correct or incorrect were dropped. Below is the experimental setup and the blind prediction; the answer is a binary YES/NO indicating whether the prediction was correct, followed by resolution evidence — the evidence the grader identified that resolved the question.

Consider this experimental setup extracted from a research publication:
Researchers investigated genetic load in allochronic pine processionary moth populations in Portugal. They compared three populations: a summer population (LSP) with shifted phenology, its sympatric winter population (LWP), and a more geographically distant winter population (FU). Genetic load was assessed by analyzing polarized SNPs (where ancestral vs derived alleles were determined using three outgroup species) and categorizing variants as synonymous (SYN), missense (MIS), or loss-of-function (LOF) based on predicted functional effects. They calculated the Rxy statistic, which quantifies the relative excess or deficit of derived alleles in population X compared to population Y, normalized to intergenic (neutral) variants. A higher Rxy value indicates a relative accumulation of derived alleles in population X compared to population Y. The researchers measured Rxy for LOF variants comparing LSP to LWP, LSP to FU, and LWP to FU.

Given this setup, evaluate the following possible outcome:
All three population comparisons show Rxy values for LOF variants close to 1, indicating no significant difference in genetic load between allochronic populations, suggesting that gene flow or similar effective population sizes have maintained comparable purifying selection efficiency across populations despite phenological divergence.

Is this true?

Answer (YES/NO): NO